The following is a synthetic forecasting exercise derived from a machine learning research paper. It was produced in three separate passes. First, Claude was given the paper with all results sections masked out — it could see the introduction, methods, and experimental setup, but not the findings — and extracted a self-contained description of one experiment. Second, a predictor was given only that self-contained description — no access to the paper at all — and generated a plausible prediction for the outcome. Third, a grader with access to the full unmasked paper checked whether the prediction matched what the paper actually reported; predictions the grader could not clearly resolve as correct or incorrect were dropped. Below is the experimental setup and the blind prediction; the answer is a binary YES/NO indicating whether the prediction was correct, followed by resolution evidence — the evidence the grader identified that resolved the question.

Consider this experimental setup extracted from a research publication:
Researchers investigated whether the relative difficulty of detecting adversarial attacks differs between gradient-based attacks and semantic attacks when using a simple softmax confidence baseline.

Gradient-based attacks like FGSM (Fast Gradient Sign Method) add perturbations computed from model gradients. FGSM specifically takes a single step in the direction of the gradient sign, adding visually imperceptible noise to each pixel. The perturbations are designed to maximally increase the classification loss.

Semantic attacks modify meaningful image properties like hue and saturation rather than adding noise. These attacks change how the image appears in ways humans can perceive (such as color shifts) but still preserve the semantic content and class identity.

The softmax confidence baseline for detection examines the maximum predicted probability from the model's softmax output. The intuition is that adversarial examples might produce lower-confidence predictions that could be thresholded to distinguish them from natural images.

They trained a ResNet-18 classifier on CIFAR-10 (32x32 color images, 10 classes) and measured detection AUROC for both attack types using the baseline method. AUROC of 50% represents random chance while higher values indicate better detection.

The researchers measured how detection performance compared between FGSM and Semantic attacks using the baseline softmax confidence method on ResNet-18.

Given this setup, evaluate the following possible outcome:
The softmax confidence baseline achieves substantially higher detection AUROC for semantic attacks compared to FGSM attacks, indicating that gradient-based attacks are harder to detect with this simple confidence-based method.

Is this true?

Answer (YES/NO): NO